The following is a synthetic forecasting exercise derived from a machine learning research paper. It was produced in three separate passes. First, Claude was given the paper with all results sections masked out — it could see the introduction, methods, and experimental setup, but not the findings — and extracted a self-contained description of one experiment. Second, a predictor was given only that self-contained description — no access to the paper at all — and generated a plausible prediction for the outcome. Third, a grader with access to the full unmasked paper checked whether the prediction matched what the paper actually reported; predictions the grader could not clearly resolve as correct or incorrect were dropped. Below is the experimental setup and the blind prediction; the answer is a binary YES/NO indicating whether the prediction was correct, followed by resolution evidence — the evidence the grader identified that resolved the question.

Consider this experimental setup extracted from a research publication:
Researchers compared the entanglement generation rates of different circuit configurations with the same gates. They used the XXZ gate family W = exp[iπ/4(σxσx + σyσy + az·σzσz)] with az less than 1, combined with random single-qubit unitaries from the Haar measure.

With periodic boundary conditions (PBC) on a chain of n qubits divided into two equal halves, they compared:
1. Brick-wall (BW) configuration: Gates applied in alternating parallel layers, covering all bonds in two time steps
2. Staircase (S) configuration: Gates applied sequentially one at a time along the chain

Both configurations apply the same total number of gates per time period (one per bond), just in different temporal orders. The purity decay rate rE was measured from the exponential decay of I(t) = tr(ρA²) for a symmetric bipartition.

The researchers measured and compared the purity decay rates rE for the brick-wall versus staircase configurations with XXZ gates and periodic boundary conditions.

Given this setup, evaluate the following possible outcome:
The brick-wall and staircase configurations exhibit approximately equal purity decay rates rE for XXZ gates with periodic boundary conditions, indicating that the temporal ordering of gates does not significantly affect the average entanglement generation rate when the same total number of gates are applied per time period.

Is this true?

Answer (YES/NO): NO